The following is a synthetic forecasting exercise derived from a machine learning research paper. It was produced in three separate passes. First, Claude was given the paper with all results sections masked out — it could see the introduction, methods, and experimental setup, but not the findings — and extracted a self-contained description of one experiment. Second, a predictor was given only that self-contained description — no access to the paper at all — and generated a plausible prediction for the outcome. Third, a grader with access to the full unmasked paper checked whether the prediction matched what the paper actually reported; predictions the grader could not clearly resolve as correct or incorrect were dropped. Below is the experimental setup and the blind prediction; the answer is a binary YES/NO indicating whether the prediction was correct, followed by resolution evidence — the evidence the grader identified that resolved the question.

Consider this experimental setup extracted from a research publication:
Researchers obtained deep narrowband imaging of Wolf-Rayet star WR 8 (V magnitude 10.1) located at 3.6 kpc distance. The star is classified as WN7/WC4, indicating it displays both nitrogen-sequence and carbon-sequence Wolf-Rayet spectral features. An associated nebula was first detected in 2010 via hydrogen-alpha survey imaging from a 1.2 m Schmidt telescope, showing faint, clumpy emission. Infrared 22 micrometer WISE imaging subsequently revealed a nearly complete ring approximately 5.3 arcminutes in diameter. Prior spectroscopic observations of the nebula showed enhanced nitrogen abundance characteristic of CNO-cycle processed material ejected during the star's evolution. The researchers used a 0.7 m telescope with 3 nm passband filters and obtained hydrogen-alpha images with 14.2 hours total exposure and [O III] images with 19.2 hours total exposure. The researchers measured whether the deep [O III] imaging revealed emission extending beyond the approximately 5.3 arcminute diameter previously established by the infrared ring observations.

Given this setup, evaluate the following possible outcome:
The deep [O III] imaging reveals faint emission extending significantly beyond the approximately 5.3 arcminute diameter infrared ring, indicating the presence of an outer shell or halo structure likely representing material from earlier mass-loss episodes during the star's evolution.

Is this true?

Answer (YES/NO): YES